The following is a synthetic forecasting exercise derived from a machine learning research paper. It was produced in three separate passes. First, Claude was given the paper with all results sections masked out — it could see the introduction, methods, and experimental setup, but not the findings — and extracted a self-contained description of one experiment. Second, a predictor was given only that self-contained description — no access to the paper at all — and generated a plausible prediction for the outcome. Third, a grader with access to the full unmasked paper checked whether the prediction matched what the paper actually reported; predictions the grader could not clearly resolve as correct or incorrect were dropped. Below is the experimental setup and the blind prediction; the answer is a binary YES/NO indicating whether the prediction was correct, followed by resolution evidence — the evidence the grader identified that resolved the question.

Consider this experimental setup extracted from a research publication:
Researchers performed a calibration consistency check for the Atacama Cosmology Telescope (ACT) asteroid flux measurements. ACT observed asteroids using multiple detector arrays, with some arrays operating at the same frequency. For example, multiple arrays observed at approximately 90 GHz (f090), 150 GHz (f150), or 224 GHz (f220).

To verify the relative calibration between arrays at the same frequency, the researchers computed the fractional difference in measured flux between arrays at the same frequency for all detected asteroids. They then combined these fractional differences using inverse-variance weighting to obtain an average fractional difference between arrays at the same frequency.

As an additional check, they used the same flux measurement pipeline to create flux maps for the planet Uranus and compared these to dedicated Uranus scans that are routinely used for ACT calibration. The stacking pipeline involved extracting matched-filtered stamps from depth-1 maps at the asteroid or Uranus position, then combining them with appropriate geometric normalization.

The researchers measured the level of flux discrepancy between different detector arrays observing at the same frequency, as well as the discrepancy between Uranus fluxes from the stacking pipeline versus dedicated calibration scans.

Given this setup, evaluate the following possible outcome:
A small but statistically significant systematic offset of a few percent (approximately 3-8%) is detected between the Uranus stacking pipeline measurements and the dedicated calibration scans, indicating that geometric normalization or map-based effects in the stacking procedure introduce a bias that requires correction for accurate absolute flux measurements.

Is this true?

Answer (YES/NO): NO